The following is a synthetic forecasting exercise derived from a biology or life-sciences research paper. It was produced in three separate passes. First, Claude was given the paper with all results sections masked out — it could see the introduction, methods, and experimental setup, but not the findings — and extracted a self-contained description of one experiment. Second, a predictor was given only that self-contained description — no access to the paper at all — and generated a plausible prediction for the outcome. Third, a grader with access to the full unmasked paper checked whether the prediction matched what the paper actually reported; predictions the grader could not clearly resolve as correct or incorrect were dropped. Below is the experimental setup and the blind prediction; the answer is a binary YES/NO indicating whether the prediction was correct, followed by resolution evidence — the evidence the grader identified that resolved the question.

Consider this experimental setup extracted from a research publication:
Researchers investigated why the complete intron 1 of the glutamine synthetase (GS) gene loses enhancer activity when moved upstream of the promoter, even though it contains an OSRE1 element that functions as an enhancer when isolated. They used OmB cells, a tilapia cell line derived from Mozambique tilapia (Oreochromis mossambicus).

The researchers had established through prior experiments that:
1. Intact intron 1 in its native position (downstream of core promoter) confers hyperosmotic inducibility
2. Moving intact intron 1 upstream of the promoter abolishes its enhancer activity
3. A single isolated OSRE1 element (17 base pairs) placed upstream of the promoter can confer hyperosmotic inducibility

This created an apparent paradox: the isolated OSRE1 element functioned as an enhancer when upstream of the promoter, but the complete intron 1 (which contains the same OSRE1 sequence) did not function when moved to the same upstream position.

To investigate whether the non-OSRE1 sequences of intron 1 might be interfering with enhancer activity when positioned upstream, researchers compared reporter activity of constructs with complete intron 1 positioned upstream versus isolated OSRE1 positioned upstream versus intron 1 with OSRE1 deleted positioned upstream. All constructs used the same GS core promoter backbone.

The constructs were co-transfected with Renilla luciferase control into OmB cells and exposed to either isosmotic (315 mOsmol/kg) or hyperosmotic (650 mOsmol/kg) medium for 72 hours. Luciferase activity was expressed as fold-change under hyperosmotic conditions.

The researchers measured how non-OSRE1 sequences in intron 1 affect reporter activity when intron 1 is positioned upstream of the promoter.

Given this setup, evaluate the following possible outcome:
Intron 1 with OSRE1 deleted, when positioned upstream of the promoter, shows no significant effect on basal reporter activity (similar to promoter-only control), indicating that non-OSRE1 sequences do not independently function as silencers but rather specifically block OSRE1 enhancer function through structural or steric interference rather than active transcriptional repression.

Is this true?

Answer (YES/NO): NO